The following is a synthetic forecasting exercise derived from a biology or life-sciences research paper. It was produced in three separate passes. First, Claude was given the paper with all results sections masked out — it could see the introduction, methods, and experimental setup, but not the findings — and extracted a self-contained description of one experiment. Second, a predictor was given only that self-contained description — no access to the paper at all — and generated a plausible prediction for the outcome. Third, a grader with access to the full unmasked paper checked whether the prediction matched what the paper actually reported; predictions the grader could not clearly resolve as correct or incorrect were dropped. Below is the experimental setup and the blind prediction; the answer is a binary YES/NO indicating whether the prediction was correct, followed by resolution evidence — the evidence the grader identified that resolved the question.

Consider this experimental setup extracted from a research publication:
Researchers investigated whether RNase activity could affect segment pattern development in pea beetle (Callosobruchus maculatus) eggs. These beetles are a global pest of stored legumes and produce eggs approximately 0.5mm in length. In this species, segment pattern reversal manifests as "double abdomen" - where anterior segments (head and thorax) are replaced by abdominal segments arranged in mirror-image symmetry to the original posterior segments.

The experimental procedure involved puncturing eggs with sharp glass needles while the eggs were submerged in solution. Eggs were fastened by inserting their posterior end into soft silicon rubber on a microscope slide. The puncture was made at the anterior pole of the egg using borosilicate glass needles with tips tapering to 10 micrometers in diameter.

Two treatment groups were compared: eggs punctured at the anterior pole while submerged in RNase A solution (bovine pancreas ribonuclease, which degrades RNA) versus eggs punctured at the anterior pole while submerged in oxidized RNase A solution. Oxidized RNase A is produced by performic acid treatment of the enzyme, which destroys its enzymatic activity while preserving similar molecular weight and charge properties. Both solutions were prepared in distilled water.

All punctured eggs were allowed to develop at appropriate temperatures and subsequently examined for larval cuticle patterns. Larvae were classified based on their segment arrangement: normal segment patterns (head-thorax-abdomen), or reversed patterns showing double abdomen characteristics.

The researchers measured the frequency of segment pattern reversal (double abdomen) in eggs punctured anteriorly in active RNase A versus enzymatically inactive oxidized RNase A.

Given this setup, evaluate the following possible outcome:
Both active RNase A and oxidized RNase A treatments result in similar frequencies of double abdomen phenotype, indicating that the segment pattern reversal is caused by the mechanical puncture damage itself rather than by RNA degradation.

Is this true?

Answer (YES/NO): NO